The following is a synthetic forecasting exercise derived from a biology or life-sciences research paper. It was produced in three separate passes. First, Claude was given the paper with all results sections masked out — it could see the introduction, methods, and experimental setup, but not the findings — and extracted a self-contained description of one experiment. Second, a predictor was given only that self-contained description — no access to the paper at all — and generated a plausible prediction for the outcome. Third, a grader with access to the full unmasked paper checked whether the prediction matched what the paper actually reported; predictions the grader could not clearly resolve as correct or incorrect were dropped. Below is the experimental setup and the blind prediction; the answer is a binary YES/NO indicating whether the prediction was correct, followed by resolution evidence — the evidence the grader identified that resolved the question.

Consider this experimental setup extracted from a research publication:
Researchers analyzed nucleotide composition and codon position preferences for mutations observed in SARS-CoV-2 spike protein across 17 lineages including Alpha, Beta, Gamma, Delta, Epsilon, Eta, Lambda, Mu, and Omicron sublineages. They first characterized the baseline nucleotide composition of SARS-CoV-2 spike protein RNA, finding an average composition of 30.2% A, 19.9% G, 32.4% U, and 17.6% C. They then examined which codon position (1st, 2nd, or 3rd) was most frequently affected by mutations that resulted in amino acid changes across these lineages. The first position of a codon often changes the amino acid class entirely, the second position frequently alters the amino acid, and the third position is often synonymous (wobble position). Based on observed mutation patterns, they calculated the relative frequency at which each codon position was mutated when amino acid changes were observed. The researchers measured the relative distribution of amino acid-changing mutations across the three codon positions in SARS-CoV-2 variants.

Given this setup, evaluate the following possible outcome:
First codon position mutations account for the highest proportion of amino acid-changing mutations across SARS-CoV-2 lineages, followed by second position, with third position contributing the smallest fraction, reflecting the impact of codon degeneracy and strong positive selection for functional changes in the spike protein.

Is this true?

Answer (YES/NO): NO